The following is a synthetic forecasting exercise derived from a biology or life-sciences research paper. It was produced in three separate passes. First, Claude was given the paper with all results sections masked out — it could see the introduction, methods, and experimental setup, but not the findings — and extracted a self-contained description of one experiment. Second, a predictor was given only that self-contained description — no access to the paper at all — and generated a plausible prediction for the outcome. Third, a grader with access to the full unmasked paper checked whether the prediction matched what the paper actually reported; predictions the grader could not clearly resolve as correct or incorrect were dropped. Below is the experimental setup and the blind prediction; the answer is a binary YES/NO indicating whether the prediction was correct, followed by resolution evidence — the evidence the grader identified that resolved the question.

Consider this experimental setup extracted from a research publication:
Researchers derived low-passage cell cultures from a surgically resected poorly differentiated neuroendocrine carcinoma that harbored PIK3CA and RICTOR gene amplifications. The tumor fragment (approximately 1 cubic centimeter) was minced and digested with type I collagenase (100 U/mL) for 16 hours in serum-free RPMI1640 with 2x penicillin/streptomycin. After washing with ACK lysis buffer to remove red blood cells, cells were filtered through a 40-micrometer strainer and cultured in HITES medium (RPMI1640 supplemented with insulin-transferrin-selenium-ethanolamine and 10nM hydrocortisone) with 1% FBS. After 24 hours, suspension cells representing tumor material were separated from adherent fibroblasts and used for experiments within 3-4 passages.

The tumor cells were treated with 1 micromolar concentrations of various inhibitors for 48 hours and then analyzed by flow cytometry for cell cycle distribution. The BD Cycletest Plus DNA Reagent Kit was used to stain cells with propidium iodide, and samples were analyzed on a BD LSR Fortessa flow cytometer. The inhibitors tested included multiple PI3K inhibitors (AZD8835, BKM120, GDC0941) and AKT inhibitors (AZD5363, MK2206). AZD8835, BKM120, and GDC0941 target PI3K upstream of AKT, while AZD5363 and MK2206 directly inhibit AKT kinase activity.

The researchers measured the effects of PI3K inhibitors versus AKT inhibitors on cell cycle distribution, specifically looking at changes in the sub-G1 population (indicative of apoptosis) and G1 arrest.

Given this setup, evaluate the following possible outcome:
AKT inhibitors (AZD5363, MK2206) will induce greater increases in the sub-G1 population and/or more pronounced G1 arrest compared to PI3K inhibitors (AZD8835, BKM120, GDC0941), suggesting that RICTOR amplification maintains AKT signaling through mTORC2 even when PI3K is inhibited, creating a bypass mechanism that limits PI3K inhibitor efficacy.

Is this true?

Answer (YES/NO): YES